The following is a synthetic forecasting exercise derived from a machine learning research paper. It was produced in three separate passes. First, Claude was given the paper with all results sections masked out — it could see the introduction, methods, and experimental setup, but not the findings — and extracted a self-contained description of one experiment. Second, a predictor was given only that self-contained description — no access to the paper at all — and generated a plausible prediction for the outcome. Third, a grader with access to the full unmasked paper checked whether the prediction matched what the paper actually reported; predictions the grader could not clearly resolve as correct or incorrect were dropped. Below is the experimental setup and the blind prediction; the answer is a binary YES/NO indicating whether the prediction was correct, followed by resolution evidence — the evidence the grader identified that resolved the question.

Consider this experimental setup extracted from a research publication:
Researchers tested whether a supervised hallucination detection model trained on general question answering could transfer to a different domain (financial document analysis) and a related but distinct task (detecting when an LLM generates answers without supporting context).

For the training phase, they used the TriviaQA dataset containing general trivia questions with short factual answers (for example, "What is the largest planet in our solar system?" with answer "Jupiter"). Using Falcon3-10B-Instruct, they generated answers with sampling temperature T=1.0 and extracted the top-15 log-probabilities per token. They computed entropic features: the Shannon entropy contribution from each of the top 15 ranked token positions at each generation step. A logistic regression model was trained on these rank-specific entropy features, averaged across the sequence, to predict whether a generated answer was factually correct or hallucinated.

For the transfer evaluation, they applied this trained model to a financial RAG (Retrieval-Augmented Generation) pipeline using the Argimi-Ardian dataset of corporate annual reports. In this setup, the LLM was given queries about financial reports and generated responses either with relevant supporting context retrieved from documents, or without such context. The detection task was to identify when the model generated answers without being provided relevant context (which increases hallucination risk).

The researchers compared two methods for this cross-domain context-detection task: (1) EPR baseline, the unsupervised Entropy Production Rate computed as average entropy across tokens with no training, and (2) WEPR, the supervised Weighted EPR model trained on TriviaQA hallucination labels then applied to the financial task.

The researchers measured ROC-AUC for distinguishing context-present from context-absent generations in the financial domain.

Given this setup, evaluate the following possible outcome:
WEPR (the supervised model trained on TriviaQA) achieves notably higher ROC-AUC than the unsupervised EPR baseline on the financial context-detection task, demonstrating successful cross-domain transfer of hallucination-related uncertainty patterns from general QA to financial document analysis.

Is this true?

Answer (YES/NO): YES